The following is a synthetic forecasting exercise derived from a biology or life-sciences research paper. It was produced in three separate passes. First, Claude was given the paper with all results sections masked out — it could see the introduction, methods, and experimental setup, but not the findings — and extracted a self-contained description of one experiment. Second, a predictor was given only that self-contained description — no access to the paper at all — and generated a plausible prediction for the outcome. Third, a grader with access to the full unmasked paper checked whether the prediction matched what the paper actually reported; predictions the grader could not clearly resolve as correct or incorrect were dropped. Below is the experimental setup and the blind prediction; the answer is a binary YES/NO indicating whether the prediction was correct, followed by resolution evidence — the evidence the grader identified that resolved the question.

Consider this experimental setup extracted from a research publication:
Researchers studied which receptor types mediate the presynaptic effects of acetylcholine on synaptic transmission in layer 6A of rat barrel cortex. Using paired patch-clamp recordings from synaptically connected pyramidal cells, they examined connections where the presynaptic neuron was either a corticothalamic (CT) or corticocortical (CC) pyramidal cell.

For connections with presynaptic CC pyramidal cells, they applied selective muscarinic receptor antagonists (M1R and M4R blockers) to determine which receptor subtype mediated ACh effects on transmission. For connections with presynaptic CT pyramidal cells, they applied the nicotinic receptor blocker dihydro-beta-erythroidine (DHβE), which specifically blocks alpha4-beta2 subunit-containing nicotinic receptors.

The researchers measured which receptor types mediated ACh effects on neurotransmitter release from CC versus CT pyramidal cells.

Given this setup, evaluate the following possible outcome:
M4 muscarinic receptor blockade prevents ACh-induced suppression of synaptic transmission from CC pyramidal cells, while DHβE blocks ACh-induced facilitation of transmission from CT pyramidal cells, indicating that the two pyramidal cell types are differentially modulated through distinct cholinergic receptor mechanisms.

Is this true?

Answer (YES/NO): NO